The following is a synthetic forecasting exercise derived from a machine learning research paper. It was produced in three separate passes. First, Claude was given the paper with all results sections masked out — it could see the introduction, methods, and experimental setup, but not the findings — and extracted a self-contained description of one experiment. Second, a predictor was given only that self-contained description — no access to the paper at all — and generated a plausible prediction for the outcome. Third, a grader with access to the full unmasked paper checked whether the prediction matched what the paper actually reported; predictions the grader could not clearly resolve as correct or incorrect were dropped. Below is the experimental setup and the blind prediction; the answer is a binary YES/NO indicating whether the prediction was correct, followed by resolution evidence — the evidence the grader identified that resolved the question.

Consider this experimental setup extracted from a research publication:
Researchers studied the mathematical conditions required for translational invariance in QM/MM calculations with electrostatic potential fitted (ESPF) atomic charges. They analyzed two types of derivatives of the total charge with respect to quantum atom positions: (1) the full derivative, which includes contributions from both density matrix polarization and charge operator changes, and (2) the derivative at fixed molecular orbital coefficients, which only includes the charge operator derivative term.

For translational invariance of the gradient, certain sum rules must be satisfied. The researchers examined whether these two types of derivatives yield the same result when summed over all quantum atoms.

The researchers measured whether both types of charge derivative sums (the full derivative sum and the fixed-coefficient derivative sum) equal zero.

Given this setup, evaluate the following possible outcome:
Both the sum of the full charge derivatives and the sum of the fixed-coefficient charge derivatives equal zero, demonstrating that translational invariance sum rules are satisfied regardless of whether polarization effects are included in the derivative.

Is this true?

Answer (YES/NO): NO